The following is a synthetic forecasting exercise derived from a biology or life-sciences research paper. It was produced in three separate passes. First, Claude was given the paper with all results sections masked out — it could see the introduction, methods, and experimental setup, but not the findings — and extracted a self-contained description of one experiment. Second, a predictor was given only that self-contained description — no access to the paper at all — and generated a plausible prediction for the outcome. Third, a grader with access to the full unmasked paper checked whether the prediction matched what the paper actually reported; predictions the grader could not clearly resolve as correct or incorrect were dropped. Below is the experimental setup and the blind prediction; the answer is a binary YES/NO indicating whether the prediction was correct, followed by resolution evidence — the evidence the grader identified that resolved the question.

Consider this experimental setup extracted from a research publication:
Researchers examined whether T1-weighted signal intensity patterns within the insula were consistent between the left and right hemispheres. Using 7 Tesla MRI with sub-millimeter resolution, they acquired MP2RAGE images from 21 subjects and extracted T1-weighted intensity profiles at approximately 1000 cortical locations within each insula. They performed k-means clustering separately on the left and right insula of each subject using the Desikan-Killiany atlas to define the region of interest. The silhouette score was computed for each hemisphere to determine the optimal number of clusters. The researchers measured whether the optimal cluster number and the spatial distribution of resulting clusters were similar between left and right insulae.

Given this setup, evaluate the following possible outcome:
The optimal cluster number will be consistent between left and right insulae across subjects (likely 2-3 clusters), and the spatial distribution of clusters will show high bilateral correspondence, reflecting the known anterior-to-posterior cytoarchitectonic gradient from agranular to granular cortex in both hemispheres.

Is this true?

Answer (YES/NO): NO